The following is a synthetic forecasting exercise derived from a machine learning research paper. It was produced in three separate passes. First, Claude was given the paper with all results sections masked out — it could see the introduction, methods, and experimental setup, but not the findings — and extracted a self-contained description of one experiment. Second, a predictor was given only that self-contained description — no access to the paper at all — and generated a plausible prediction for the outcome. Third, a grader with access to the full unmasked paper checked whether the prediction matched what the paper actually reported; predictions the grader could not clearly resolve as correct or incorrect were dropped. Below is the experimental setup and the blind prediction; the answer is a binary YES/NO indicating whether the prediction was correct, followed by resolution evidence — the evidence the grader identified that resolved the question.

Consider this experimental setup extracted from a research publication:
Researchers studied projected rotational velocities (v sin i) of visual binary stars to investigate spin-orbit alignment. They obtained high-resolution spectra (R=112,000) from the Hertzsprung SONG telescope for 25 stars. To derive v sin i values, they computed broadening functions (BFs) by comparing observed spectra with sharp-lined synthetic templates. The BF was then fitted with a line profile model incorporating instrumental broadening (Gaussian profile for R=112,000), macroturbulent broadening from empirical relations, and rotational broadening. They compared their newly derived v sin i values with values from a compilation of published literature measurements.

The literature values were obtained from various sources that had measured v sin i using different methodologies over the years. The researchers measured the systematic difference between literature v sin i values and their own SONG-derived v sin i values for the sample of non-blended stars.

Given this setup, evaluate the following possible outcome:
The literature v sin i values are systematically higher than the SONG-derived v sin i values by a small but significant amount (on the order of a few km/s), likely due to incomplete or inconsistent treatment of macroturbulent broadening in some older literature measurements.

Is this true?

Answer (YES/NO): YES